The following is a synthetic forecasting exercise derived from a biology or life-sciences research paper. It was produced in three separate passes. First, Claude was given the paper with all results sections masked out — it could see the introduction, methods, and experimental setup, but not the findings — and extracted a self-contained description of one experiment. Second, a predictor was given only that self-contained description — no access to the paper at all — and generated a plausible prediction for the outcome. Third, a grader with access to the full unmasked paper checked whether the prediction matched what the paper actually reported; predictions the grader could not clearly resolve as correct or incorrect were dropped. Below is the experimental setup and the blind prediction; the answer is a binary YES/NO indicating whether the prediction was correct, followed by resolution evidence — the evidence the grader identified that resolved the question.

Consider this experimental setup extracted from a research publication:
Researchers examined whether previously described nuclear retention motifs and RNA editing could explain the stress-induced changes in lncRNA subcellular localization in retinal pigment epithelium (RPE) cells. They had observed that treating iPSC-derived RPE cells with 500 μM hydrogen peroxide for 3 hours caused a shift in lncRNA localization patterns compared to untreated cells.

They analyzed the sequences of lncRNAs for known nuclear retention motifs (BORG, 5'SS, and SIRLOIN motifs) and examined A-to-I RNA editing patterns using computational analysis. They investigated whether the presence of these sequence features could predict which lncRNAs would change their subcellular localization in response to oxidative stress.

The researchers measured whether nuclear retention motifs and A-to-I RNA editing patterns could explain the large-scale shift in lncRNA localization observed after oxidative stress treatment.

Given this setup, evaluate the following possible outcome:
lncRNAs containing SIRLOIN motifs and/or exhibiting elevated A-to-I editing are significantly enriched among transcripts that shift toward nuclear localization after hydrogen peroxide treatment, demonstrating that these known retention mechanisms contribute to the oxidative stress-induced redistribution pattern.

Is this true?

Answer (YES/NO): NO